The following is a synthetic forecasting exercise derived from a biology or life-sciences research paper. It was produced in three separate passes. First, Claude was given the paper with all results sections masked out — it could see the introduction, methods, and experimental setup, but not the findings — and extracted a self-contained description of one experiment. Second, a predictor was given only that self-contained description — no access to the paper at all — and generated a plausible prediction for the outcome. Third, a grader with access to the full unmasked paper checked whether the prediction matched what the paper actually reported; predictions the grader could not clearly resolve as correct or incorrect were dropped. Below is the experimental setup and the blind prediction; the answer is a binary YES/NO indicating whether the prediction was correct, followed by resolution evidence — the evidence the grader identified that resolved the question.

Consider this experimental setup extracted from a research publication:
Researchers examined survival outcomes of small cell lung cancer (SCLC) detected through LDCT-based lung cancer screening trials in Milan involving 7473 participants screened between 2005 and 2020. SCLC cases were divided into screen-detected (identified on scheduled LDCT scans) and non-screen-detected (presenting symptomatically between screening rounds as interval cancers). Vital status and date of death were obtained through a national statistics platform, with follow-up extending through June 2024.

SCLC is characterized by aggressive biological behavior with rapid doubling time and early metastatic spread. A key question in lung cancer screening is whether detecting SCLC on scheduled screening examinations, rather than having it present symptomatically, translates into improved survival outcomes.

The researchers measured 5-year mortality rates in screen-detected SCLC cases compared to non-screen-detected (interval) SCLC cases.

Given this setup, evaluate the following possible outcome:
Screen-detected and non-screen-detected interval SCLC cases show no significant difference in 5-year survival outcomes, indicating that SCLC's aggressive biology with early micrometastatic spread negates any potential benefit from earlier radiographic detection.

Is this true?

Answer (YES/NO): YES